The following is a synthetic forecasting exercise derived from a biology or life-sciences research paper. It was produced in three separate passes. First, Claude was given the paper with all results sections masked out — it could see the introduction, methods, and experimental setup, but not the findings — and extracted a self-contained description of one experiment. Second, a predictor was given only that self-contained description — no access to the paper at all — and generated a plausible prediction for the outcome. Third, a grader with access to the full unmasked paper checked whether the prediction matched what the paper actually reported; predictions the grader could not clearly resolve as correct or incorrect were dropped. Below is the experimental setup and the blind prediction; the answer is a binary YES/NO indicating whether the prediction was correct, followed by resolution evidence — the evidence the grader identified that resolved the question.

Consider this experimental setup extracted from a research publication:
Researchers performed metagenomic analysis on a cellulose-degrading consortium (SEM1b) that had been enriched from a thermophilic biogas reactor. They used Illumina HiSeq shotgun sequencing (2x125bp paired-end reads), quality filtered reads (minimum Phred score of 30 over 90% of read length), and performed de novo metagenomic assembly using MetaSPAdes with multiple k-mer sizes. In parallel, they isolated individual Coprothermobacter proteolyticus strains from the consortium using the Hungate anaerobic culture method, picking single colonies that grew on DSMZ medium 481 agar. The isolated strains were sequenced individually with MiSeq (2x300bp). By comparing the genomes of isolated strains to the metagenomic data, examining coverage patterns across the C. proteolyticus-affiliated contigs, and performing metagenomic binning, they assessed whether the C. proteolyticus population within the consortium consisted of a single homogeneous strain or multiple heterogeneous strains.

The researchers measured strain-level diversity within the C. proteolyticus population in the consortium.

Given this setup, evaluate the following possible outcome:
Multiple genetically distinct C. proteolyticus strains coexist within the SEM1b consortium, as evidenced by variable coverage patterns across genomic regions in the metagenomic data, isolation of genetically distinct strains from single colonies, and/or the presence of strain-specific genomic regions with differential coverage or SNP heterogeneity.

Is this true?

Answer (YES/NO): YES